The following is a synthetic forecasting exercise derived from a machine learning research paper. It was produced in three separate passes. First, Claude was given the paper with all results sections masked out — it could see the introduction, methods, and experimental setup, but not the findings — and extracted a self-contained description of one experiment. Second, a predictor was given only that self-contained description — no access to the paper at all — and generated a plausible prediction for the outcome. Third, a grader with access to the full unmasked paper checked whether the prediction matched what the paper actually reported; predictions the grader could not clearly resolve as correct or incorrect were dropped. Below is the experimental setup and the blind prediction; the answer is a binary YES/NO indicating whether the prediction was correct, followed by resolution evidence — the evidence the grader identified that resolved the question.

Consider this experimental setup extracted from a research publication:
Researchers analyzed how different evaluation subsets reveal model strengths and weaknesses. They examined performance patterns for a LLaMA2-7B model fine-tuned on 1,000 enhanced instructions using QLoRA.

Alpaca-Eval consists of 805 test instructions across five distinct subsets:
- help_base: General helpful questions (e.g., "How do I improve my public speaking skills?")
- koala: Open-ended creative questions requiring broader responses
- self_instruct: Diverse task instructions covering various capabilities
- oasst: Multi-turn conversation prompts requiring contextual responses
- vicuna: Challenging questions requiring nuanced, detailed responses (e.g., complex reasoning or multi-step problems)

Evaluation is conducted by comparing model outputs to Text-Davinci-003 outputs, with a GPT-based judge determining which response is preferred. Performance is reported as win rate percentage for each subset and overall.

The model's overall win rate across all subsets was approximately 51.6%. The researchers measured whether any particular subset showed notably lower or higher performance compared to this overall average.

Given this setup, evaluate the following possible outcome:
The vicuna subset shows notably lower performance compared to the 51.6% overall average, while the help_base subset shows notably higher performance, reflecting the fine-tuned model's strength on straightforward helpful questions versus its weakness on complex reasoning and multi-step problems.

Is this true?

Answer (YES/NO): NO